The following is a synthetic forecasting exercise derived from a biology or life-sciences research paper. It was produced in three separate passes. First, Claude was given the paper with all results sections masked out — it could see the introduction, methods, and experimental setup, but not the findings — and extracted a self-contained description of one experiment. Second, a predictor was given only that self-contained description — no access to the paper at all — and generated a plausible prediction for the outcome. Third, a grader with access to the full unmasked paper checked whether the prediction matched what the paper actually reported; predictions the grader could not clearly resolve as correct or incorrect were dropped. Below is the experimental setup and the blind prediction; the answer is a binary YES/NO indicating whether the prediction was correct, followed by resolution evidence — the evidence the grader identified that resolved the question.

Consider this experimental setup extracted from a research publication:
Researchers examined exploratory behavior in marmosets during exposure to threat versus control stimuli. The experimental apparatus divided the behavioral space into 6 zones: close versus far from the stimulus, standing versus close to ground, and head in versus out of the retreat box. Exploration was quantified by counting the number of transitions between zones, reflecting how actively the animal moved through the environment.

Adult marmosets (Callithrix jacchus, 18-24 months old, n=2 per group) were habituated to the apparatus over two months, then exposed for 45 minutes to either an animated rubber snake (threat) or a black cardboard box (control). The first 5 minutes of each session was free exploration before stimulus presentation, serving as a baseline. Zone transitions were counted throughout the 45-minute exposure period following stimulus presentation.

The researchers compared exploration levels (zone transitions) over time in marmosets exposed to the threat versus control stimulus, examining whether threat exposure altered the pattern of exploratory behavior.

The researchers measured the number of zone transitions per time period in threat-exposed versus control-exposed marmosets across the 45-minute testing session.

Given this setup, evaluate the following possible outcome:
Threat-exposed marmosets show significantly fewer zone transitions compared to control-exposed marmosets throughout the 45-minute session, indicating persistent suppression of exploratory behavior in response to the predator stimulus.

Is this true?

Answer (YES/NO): YES